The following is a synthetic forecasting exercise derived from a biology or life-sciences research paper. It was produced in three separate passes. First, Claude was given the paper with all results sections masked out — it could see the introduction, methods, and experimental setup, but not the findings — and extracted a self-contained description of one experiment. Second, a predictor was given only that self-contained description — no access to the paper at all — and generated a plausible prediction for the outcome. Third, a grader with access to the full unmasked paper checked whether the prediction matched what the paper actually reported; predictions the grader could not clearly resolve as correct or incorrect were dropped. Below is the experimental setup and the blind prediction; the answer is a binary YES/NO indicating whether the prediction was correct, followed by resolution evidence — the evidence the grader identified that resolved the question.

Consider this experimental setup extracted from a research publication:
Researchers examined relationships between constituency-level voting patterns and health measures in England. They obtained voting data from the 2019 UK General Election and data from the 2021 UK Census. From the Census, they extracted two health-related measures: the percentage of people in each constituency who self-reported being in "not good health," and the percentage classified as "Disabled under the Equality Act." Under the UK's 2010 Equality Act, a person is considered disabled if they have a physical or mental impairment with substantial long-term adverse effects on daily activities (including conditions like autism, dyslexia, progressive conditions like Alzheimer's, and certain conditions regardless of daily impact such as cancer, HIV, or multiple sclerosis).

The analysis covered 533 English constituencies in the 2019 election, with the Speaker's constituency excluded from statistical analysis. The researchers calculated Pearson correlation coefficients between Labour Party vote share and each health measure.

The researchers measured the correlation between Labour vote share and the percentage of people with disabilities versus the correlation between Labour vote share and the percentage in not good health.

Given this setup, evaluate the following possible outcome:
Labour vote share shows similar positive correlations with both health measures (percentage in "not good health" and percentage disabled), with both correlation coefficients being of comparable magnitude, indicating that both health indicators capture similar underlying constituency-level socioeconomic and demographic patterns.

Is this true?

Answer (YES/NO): NO